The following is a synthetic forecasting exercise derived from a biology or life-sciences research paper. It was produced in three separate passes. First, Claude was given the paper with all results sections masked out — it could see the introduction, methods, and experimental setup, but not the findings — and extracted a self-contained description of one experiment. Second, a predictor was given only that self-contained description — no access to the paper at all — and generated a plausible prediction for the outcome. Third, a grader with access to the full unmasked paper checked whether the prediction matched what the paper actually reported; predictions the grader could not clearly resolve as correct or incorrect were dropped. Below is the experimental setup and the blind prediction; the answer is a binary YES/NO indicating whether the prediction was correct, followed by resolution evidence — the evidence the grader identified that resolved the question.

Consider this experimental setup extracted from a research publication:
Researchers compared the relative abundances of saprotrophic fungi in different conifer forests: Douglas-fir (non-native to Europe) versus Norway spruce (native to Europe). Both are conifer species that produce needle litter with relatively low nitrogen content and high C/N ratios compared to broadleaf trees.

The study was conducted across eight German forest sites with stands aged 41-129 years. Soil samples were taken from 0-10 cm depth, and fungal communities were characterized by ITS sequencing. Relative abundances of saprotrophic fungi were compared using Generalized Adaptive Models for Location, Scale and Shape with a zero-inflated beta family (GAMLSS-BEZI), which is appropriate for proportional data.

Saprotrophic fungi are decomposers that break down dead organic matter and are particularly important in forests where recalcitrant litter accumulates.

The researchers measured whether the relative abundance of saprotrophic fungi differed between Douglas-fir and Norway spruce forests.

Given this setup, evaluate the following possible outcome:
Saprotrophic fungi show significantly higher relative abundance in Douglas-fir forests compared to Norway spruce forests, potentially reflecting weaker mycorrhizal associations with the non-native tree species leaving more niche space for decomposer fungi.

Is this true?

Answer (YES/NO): NO